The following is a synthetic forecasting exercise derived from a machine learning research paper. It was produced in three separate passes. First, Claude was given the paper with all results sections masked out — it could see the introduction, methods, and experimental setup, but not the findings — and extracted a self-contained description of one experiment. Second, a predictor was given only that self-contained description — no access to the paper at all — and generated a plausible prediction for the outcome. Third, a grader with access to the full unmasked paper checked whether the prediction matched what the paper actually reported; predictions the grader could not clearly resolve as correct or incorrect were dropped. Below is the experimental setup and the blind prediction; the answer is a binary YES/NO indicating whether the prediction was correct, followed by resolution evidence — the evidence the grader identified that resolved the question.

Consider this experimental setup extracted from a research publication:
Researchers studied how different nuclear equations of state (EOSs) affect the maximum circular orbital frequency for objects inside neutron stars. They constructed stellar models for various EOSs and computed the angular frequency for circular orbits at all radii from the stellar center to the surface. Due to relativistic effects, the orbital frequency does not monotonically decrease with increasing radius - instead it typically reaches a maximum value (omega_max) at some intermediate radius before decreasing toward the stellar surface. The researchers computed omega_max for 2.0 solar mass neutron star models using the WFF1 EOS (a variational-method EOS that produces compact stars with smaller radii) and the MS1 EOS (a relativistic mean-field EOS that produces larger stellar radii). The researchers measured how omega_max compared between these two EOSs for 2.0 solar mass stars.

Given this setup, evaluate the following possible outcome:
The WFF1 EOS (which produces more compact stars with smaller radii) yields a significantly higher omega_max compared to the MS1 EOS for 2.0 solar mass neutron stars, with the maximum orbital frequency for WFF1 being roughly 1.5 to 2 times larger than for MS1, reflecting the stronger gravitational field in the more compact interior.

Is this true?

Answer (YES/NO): YES